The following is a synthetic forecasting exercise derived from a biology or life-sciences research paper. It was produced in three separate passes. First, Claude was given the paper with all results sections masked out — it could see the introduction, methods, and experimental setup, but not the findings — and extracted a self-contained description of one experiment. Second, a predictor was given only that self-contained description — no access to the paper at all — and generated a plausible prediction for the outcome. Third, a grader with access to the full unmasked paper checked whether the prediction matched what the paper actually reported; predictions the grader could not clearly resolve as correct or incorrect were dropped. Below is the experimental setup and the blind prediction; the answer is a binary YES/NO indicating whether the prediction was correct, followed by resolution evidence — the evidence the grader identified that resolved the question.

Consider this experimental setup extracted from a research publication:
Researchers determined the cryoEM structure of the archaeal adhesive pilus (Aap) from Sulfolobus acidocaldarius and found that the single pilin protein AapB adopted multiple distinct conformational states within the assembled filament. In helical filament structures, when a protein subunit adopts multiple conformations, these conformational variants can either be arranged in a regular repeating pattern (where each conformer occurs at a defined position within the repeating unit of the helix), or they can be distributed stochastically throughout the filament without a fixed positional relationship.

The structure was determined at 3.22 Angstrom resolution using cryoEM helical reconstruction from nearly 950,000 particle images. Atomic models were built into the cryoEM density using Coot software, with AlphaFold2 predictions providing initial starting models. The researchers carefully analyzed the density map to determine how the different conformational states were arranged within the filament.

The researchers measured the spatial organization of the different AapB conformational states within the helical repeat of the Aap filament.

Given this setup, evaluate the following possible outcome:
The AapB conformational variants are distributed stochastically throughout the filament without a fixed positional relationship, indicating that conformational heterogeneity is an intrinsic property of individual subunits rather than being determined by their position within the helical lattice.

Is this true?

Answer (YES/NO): NO